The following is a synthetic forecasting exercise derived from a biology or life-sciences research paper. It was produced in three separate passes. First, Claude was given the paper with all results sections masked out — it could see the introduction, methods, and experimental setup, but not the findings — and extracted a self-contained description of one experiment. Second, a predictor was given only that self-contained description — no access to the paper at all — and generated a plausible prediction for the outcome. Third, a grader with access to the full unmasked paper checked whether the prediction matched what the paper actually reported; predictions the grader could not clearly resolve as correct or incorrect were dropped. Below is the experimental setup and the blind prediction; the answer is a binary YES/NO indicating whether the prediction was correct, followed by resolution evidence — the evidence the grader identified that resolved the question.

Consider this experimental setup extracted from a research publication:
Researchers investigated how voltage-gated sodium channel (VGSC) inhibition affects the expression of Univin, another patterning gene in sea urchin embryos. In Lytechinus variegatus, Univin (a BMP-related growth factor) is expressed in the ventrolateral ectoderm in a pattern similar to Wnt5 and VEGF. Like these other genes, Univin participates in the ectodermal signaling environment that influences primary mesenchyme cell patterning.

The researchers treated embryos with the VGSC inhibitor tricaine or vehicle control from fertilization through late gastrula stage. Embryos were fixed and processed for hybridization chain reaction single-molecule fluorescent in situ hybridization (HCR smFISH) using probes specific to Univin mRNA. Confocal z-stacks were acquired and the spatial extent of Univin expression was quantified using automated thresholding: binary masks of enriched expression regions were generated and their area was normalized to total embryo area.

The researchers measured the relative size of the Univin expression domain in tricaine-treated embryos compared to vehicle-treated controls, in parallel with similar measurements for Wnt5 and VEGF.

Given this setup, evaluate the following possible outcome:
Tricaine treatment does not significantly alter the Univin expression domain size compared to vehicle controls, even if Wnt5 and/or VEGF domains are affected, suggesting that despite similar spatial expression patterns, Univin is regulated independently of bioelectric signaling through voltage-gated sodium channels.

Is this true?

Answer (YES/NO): YES